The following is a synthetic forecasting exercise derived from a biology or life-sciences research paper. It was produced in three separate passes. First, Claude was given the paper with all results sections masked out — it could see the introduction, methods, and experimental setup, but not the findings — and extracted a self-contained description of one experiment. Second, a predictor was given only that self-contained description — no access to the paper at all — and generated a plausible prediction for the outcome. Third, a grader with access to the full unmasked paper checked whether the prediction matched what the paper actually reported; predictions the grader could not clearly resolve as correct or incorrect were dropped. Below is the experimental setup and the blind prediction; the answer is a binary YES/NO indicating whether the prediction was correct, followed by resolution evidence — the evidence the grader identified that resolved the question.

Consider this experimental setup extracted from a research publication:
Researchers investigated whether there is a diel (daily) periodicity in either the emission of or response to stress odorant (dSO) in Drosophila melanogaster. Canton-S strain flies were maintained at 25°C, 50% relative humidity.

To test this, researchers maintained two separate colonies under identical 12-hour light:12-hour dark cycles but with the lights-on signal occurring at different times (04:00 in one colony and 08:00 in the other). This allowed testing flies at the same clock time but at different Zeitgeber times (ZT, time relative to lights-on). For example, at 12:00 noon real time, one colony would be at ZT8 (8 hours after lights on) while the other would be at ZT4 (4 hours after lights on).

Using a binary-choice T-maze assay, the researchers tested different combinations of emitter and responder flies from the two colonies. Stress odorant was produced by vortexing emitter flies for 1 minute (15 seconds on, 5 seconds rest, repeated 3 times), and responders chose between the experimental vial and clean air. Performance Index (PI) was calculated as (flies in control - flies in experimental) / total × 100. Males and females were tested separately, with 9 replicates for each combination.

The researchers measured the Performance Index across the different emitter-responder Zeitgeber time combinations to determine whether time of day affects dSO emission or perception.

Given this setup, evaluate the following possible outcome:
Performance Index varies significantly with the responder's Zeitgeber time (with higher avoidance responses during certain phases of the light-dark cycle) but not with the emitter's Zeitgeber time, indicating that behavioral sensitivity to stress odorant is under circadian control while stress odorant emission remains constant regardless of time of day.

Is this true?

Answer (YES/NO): NO